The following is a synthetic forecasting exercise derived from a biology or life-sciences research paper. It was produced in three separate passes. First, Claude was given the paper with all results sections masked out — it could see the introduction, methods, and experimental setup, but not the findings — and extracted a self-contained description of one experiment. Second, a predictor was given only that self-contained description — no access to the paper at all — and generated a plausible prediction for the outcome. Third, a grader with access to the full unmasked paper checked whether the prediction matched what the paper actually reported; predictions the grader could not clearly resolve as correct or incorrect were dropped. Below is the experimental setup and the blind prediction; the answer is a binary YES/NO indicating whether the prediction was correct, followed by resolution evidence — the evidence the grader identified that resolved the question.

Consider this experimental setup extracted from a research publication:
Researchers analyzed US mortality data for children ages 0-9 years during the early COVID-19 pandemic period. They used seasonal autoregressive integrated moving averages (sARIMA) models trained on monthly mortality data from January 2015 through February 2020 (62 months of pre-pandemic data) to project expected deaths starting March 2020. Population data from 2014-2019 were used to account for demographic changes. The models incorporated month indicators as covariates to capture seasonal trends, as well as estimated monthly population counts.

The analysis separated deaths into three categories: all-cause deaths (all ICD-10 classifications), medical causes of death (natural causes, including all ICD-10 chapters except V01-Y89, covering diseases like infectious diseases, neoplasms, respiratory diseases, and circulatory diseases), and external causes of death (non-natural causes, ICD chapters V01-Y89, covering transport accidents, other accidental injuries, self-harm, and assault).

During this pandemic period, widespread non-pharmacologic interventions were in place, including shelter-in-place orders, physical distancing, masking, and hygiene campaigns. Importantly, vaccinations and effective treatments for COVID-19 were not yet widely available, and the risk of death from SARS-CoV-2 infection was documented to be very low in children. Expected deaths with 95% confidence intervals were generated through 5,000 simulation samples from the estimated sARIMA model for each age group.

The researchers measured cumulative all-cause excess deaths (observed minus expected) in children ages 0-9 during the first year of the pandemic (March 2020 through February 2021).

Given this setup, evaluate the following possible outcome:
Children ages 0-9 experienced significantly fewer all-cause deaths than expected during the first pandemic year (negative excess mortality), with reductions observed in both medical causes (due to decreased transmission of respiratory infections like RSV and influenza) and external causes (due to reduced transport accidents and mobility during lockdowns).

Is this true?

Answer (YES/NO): NO